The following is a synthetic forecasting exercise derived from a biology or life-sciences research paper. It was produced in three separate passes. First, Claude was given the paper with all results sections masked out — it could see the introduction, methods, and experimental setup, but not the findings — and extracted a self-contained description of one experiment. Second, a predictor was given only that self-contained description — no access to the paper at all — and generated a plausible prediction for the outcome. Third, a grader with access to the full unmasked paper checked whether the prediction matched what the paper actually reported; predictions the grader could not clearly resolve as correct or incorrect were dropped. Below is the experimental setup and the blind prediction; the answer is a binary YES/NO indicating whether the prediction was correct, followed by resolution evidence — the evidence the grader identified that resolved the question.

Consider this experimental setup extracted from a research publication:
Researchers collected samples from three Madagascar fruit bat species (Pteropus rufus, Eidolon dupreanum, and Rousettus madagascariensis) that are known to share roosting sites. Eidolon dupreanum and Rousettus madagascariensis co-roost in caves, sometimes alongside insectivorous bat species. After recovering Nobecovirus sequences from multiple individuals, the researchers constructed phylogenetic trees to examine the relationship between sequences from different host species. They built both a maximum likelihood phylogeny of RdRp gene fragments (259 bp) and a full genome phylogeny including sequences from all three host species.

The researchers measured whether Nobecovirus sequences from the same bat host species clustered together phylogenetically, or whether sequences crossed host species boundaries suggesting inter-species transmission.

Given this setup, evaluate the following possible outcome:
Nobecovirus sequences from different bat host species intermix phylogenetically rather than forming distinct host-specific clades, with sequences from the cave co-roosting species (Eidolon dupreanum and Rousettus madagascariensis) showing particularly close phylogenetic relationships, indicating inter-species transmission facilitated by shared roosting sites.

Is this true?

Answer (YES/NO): NO